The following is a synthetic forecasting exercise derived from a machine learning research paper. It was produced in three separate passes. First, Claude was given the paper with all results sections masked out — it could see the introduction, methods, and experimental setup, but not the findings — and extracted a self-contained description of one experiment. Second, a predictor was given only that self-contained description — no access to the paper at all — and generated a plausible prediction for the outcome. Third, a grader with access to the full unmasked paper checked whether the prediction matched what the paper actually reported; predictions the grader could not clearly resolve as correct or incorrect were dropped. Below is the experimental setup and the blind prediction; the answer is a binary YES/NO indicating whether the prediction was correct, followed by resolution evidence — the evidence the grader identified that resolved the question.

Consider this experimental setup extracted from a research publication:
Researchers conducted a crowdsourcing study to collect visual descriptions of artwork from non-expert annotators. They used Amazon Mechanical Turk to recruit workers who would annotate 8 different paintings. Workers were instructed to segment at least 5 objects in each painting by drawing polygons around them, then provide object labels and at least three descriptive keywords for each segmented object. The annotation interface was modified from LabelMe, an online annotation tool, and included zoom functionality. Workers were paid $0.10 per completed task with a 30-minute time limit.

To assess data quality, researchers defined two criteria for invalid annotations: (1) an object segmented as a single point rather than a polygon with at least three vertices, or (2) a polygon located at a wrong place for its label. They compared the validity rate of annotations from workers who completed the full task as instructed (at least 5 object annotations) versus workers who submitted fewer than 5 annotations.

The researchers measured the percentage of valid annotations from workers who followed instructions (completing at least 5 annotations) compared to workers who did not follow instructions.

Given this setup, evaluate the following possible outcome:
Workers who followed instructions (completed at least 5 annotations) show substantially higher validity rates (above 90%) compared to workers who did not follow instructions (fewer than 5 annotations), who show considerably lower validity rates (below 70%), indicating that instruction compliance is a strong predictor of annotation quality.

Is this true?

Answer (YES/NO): NO